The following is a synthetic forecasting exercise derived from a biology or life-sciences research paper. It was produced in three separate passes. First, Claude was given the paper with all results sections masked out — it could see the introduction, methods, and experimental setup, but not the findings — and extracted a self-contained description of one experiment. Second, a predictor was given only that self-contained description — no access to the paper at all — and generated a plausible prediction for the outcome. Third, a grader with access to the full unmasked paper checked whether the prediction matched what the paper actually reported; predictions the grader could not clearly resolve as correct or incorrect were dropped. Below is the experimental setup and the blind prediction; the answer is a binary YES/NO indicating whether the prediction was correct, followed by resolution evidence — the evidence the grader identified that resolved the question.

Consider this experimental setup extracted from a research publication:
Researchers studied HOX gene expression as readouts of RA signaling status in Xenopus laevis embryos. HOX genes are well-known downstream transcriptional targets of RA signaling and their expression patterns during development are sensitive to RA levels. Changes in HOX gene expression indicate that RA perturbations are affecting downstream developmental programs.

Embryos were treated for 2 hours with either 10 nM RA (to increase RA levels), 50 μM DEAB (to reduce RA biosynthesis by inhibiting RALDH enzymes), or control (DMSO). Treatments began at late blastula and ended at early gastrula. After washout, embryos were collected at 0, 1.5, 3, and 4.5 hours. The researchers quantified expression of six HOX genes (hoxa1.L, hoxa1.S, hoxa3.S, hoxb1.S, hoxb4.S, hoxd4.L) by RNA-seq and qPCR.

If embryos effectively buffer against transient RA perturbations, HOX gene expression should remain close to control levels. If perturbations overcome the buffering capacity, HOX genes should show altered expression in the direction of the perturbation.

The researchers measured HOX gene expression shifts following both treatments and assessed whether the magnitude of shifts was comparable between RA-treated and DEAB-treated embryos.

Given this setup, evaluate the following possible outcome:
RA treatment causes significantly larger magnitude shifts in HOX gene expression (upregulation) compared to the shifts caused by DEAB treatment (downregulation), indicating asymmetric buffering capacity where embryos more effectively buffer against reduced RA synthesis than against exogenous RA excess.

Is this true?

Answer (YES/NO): NO